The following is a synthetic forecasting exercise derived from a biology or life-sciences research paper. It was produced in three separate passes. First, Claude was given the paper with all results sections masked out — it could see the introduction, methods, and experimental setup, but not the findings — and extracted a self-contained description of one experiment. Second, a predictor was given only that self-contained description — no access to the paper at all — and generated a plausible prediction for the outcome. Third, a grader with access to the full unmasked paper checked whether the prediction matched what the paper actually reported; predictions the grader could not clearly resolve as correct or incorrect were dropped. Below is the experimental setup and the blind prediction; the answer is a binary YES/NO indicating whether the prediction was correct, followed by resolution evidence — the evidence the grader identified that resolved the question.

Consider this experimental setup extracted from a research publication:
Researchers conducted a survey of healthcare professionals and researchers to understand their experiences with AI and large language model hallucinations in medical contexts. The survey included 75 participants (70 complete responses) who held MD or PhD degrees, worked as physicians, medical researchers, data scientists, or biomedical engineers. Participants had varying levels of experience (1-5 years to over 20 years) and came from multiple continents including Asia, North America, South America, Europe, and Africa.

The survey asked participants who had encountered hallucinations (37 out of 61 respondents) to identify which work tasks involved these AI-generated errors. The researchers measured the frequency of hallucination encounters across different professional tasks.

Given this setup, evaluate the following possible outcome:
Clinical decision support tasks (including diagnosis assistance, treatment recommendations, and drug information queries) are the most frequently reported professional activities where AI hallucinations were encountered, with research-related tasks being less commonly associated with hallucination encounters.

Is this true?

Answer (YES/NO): NO